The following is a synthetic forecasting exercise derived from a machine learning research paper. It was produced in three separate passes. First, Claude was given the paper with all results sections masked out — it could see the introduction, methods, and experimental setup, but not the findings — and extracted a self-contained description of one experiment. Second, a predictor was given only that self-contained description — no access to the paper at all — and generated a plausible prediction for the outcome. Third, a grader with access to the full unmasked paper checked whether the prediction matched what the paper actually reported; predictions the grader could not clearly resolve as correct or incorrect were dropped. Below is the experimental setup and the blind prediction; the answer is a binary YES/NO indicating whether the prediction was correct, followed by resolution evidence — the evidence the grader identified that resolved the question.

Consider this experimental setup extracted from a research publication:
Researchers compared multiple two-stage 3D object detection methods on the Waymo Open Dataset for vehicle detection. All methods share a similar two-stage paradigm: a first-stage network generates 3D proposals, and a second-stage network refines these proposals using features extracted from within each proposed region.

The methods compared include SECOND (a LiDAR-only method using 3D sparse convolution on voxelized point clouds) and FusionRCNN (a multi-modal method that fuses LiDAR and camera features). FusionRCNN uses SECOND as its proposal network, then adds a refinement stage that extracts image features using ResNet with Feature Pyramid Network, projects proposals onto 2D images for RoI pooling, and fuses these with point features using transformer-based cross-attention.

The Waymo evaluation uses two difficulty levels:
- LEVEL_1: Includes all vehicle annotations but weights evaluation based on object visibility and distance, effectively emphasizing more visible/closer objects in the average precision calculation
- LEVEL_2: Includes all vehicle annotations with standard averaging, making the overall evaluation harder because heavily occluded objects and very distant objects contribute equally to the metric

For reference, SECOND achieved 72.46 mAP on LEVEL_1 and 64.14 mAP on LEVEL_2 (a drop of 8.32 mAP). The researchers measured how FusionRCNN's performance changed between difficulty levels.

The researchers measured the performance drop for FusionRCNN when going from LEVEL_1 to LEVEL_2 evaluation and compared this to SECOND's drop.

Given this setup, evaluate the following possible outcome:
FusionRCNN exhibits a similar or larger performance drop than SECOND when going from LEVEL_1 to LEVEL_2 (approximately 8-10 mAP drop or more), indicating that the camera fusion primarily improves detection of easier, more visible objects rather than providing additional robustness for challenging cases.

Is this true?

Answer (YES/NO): NO